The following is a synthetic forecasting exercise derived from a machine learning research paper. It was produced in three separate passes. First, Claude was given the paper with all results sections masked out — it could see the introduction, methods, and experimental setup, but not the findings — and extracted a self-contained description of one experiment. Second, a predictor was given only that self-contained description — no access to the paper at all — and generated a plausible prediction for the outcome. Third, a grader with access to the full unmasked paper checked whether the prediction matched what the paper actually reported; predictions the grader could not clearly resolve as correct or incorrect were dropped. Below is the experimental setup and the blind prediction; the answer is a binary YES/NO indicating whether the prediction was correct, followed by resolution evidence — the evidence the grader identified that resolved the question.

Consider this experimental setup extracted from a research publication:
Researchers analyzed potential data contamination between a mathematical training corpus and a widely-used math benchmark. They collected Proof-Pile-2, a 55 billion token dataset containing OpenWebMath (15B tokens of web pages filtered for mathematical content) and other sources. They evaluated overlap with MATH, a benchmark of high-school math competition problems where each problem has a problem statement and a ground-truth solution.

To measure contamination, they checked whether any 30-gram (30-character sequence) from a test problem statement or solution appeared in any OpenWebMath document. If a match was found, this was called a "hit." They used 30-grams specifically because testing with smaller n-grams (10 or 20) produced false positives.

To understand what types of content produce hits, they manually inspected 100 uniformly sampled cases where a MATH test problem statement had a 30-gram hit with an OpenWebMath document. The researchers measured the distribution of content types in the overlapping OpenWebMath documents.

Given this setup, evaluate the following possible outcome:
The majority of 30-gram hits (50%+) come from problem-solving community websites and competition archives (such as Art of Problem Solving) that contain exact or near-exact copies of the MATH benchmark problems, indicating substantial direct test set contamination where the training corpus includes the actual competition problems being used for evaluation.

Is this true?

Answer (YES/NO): NO